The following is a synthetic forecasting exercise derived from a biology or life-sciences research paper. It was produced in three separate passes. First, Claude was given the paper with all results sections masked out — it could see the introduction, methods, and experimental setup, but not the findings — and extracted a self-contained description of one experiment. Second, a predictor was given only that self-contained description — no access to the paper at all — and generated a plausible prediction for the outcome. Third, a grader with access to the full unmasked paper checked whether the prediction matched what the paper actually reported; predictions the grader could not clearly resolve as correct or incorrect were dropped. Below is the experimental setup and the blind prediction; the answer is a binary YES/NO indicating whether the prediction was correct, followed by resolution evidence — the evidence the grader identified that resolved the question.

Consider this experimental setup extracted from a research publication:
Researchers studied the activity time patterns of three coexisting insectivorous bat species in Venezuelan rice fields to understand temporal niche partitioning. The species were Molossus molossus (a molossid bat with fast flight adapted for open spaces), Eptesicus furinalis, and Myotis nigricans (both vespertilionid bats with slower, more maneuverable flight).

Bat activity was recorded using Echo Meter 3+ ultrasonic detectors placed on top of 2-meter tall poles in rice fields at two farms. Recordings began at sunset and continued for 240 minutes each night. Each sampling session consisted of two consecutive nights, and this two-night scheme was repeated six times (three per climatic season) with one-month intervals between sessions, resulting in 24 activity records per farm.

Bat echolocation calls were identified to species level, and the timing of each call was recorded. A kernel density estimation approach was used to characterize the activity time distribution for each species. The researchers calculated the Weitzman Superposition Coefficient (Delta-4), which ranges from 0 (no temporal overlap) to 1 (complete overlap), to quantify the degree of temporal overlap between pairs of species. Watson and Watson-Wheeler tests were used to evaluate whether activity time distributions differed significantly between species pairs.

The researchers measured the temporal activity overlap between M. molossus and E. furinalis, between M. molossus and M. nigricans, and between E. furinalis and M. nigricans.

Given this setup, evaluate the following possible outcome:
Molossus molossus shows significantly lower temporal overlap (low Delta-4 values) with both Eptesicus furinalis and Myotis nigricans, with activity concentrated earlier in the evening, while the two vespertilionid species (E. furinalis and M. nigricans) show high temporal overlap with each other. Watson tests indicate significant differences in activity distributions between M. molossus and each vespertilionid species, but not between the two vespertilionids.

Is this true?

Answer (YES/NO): YES